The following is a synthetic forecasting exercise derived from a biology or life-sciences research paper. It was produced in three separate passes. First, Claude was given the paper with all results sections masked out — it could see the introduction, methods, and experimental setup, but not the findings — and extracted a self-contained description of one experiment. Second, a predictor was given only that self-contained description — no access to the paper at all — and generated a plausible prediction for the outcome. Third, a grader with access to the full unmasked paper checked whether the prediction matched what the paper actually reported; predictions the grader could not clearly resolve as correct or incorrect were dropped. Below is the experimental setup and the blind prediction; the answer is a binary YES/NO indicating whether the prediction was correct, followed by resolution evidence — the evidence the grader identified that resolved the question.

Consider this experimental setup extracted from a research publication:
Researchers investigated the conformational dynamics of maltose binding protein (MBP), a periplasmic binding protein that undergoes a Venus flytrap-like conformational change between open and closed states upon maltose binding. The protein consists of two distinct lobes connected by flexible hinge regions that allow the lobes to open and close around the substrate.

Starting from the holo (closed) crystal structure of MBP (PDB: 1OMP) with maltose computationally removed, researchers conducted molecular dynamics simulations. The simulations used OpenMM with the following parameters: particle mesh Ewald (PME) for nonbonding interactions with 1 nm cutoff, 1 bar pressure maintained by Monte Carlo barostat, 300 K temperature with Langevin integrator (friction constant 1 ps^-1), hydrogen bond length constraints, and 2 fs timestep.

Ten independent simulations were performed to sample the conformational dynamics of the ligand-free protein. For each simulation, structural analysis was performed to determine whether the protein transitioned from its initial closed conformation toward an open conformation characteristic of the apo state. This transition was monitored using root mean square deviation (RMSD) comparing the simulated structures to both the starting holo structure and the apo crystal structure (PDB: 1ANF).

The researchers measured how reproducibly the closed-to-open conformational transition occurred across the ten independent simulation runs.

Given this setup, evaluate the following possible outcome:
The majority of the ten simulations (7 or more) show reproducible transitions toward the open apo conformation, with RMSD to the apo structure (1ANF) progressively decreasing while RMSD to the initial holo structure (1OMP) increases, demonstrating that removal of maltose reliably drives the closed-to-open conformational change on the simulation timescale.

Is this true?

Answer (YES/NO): YES